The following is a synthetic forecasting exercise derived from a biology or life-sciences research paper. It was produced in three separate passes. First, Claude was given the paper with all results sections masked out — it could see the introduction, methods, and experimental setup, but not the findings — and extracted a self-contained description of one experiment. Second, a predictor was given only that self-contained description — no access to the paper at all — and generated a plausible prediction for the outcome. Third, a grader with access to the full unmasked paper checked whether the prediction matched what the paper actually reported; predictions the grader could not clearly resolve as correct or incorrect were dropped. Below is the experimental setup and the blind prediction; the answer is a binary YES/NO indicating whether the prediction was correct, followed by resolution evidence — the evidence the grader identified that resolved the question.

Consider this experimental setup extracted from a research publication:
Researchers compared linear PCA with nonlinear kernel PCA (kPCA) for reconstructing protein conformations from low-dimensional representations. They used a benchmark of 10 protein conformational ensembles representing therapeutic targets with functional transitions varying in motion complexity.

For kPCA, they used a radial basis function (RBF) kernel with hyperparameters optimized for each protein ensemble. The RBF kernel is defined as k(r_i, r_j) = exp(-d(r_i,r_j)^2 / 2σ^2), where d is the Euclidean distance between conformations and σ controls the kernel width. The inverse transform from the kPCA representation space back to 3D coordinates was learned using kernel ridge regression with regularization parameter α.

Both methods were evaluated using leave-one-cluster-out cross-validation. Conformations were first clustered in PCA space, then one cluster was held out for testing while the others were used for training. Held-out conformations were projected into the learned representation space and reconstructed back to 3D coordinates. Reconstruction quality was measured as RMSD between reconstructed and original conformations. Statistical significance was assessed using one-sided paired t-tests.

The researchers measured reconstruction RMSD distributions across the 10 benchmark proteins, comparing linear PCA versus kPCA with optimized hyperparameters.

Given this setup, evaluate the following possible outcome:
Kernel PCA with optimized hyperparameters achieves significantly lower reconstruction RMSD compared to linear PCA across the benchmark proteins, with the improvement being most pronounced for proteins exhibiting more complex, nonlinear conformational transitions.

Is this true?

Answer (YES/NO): NO